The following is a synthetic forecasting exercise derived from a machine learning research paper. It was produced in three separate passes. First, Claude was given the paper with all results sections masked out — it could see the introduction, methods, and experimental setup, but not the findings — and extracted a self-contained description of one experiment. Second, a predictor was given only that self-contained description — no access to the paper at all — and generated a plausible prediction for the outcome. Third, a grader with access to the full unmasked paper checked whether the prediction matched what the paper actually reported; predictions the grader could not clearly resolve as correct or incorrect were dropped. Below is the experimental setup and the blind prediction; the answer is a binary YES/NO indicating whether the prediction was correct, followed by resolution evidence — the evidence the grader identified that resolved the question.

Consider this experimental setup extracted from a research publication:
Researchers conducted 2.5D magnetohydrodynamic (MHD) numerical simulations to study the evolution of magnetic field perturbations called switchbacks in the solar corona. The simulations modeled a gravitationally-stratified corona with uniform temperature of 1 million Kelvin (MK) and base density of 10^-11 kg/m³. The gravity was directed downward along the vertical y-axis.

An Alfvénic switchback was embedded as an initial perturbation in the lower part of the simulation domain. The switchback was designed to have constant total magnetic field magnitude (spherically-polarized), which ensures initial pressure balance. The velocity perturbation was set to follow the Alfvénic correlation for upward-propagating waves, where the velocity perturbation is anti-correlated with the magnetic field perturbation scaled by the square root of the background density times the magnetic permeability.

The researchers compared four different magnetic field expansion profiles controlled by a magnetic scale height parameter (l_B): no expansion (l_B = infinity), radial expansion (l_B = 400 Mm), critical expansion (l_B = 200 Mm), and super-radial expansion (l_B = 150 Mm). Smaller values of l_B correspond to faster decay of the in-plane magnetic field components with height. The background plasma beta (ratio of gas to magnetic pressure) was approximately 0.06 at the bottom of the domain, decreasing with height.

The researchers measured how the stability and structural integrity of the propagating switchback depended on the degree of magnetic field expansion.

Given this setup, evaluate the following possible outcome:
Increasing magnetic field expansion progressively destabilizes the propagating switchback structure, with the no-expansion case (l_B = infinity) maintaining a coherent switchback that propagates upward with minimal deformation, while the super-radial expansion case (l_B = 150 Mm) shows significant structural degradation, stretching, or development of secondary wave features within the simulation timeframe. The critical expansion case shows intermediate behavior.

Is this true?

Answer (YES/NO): NO